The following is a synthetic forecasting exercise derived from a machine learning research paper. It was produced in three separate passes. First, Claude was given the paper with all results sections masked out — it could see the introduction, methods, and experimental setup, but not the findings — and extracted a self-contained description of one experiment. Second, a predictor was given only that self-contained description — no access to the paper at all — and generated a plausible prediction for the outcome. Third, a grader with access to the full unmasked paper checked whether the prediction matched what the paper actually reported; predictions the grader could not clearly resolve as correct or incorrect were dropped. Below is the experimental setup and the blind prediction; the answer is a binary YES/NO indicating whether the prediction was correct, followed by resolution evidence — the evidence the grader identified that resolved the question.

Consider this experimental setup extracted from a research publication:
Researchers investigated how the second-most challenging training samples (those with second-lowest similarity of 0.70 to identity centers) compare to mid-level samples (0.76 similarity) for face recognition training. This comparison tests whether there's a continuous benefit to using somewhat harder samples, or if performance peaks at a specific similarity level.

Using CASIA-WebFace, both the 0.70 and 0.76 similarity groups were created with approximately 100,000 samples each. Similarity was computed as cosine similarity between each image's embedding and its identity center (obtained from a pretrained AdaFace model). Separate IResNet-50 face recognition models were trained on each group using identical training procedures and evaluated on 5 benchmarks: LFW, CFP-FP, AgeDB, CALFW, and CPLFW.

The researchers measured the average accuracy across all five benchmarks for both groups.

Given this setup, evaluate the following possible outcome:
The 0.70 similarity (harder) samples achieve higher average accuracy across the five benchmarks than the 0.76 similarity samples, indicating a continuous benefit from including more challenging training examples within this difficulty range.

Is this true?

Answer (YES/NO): NO